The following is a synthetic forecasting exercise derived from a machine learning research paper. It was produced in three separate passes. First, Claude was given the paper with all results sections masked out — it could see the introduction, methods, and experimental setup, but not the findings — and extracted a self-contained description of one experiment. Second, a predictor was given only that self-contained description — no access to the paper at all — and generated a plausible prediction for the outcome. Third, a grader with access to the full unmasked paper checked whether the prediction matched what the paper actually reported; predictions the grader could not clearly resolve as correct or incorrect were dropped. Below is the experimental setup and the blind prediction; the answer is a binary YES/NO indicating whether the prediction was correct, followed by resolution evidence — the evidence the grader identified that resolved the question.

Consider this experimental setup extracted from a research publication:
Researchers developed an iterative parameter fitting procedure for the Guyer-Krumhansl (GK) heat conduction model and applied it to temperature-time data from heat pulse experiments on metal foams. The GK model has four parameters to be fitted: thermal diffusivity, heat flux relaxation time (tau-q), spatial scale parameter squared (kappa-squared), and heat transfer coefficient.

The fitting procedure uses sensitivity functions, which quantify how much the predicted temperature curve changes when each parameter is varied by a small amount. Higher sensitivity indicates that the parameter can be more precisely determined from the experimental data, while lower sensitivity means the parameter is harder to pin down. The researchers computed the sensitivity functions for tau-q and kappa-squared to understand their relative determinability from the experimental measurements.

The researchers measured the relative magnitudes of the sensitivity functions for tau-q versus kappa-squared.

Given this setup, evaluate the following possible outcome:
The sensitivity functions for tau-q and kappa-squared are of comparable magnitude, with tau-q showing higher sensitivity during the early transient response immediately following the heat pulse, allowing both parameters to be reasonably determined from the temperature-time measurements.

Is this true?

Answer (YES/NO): NO